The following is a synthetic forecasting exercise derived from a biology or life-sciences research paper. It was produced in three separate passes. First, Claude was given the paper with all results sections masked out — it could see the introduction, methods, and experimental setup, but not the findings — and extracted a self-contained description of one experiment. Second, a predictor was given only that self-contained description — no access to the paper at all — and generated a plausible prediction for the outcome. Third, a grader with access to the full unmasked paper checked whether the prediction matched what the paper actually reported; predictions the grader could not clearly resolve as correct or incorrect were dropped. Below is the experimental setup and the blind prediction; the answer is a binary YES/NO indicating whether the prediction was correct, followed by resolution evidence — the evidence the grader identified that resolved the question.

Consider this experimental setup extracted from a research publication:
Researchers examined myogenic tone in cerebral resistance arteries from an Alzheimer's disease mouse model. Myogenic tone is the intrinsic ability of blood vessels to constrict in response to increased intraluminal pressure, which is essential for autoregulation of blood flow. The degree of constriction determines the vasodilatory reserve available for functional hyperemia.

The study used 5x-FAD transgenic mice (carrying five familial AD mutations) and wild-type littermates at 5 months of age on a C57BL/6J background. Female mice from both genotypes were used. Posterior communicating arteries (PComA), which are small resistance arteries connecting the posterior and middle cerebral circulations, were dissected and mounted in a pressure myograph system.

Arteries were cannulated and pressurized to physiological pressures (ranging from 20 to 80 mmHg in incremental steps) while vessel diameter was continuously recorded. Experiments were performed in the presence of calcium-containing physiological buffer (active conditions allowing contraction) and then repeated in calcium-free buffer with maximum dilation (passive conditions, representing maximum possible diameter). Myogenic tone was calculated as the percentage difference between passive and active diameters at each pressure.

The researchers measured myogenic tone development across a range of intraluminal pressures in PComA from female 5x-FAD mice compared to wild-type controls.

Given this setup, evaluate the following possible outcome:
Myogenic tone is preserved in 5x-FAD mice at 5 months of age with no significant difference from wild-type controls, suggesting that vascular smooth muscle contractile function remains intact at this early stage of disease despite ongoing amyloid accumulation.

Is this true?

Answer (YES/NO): NO